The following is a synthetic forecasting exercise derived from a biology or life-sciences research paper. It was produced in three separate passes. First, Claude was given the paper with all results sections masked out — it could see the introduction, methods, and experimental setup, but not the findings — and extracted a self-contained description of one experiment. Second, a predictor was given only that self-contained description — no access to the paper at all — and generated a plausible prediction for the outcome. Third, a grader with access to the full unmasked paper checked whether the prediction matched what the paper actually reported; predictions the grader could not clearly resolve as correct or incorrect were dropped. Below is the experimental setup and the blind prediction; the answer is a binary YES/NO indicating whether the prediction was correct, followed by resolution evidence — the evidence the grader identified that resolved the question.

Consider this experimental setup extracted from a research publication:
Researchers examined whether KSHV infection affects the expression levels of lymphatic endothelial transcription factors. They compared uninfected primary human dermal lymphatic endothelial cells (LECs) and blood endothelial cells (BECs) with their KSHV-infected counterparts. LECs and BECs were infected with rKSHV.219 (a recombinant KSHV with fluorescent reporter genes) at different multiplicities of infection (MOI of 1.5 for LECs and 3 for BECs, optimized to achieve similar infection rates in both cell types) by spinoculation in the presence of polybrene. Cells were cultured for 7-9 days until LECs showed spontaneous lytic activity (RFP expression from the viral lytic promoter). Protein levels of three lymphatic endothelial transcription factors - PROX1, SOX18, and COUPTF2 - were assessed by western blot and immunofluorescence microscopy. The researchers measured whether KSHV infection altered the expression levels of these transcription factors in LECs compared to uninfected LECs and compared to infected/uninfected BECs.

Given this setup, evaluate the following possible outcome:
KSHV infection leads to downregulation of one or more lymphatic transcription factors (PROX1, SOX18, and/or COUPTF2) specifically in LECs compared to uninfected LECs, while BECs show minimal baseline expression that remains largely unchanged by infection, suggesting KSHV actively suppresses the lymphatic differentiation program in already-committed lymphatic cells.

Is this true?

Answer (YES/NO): NO